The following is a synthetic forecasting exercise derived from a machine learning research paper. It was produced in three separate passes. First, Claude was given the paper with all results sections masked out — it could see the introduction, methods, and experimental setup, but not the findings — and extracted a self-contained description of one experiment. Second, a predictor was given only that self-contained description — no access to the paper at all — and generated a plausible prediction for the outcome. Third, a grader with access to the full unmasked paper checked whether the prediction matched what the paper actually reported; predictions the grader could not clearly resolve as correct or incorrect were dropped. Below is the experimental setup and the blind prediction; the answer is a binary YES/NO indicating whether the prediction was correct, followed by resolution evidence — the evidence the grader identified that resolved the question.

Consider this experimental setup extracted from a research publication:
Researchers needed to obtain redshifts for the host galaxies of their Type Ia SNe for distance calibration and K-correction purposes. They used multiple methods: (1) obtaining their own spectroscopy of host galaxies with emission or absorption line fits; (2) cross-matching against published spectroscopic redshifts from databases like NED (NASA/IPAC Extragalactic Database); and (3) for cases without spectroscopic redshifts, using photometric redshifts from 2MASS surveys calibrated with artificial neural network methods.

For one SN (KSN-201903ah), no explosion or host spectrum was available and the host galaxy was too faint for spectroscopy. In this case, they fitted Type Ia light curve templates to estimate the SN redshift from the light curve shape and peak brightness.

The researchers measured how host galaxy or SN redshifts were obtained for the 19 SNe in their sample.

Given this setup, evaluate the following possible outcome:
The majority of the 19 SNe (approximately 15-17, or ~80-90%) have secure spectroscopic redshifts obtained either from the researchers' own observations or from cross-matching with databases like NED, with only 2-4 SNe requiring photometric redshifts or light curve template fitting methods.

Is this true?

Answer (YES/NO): NO